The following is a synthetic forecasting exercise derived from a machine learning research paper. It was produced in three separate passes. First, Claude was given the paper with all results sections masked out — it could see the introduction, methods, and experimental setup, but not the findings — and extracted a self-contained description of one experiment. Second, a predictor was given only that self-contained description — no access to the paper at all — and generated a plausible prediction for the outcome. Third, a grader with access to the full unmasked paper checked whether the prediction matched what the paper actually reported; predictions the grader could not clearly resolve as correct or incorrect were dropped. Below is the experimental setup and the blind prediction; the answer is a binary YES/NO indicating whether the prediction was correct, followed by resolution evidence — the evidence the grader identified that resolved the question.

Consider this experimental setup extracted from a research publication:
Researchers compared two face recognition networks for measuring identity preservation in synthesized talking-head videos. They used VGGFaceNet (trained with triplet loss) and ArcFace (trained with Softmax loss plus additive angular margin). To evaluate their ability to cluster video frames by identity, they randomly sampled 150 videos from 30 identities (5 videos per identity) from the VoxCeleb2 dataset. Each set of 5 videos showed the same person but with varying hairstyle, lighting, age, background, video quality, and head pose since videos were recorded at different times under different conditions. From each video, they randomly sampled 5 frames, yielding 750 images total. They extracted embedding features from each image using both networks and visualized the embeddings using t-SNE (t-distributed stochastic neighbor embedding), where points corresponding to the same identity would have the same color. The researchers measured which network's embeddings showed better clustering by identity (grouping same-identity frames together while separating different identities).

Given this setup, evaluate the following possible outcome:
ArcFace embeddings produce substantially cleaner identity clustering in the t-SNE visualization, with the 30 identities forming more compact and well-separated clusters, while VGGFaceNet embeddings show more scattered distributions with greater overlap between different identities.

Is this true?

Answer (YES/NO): YES